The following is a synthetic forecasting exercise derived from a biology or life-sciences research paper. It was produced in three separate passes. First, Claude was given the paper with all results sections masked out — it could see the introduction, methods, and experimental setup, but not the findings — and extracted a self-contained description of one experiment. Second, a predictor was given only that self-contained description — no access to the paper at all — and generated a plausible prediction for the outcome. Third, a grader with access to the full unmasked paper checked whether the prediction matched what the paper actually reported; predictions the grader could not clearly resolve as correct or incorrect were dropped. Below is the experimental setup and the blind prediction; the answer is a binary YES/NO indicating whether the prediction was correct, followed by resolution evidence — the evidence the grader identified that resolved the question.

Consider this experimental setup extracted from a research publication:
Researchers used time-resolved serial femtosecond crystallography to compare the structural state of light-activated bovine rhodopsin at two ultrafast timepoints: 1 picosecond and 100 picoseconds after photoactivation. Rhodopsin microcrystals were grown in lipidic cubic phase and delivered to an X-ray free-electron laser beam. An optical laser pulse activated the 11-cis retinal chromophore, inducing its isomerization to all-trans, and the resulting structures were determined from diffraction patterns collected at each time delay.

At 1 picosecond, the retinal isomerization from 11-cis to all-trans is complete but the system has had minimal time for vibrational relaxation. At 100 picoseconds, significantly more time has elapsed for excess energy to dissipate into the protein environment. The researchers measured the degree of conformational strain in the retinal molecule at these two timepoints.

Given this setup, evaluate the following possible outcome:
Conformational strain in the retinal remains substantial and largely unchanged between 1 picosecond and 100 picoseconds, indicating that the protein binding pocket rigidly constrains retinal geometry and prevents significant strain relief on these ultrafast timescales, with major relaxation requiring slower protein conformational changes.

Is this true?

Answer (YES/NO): NO